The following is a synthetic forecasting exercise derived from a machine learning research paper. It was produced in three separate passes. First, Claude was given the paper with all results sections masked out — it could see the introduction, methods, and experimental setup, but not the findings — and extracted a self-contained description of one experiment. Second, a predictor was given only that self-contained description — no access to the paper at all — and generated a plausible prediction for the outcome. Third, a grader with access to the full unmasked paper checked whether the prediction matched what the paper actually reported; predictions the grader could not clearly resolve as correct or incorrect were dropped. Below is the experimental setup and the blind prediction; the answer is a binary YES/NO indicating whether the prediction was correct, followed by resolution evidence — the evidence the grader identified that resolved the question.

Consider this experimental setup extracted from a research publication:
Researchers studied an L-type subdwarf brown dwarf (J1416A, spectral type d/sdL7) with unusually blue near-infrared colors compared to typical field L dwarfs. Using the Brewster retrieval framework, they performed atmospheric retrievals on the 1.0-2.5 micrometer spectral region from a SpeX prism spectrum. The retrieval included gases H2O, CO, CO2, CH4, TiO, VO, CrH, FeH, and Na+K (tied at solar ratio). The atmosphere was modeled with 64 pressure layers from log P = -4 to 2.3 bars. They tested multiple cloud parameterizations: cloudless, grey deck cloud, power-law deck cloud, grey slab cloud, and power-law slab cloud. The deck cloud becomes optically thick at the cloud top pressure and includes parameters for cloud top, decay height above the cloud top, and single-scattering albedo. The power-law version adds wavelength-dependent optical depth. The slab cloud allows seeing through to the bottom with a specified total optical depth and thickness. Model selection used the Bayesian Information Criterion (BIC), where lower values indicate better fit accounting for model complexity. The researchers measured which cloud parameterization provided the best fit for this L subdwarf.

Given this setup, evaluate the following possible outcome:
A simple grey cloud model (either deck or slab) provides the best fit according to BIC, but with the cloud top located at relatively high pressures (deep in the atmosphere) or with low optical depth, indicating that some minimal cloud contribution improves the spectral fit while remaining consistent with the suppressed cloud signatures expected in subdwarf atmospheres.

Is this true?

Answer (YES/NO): NO